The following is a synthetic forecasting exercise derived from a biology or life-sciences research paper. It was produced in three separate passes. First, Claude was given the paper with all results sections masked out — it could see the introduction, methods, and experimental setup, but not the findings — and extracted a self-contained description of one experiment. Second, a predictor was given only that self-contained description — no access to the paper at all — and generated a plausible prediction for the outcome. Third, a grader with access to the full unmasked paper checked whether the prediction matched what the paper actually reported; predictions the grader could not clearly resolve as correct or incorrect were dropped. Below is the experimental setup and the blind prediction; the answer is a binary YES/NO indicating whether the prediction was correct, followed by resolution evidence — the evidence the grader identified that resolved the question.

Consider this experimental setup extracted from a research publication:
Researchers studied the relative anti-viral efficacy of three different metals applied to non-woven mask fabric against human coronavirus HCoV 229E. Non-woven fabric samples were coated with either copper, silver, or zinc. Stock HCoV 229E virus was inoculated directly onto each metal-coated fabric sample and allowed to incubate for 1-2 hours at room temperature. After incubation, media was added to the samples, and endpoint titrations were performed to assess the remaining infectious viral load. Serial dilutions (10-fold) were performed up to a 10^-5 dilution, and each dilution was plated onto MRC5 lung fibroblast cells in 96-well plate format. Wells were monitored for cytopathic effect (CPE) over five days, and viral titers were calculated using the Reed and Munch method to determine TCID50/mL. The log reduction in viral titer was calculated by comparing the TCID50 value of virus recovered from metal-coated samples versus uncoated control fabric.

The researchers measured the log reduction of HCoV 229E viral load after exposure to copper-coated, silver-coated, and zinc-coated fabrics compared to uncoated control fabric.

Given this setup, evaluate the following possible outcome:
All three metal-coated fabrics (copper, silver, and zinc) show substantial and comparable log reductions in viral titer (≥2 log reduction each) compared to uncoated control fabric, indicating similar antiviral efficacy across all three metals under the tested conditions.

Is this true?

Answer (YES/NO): NO